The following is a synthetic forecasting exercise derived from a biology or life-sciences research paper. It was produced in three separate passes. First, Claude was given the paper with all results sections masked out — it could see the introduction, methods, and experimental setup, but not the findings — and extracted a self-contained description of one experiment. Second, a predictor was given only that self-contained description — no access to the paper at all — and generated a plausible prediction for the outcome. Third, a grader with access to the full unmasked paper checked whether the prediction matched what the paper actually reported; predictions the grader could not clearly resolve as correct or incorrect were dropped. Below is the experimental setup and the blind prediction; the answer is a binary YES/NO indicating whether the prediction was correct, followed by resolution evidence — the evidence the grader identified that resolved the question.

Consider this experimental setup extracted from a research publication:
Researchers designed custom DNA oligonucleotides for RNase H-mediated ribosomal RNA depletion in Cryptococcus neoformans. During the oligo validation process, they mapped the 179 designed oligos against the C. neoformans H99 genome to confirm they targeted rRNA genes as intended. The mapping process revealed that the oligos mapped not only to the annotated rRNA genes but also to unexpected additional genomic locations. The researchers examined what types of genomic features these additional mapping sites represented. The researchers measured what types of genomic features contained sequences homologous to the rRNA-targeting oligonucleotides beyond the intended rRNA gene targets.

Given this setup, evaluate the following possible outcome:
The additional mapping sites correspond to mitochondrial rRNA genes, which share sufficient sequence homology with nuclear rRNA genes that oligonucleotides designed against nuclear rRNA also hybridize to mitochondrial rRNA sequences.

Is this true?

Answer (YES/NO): NO